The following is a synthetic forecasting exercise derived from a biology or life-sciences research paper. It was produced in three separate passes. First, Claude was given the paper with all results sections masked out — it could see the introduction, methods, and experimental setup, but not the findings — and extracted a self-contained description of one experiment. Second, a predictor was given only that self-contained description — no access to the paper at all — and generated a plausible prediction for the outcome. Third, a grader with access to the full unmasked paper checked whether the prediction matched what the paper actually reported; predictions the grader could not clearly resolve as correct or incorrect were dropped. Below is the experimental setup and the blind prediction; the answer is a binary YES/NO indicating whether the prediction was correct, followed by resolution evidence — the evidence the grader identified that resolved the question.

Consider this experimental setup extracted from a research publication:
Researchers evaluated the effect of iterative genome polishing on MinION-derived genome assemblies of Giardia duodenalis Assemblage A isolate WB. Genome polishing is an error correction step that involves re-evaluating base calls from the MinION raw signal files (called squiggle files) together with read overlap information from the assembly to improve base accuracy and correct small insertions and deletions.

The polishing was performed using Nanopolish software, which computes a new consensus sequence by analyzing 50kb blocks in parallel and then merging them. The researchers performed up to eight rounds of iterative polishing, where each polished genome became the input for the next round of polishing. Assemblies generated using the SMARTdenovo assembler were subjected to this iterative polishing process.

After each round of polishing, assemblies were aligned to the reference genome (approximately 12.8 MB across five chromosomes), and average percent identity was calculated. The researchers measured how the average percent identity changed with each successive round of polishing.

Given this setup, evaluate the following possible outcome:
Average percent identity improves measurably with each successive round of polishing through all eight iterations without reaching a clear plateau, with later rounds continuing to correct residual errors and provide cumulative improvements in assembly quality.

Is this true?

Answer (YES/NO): NO